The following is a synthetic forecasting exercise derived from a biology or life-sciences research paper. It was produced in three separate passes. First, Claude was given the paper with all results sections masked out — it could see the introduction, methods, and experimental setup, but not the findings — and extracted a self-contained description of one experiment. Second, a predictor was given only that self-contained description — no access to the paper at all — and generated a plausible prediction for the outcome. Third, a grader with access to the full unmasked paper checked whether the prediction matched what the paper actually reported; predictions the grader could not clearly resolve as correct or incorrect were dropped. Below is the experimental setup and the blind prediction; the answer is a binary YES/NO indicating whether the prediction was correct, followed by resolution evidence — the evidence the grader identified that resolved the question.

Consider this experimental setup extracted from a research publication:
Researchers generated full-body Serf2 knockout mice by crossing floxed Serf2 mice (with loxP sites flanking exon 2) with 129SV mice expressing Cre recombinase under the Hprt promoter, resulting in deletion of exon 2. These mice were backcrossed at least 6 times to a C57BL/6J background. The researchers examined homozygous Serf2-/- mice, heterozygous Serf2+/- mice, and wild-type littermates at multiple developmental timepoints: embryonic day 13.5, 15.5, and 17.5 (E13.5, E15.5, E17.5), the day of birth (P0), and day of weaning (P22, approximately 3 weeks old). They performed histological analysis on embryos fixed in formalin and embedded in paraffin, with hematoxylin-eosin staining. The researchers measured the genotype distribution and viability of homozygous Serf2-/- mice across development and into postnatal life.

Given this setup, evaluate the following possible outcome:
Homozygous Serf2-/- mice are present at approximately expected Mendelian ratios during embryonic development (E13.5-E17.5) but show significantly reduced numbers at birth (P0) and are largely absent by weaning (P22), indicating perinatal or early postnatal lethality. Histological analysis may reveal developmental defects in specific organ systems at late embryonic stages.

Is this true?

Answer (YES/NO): NO